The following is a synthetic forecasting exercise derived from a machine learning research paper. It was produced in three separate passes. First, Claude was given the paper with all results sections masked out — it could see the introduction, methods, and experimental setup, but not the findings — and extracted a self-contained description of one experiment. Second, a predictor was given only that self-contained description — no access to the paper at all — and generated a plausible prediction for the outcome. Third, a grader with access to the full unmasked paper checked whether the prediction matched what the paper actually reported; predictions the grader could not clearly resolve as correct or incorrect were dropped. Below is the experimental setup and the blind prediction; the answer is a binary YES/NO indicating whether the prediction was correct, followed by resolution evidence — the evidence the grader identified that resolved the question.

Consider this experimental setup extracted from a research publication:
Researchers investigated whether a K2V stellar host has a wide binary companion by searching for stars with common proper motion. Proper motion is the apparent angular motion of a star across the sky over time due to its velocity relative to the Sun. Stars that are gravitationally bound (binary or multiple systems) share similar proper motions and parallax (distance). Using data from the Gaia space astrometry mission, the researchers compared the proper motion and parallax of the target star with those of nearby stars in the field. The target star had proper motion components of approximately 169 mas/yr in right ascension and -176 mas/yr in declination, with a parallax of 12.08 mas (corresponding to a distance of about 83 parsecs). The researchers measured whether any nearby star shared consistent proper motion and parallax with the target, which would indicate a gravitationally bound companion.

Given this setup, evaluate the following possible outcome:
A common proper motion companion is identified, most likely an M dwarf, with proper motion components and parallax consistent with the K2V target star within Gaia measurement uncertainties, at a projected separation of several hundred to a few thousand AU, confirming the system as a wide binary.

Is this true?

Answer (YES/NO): YES